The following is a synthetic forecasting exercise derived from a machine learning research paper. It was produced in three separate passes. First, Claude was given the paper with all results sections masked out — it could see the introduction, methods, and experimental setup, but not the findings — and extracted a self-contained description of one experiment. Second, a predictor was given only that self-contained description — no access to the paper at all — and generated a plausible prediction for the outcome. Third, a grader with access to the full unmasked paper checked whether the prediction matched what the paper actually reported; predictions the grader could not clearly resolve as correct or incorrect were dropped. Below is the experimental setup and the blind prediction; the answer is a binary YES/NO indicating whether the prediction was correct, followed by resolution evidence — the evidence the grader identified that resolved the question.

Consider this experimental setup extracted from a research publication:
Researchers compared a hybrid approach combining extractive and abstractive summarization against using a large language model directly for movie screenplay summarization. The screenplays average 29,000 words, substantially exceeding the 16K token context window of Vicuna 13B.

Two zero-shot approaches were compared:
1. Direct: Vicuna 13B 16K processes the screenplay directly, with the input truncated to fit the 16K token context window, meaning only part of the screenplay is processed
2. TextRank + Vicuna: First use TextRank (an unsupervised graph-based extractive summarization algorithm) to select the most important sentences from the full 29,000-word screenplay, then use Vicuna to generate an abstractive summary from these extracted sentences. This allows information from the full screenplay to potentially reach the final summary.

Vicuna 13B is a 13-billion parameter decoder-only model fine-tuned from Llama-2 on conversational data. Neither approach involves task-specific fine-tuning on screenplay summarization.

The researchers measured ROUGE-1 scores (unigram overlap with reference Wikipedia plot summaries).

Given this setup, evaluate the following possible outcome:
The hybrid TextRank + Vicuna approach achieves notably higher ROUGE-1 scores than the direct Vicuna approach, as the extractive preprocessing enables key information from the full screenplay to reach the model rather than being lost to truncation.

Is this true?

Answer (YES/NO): NO